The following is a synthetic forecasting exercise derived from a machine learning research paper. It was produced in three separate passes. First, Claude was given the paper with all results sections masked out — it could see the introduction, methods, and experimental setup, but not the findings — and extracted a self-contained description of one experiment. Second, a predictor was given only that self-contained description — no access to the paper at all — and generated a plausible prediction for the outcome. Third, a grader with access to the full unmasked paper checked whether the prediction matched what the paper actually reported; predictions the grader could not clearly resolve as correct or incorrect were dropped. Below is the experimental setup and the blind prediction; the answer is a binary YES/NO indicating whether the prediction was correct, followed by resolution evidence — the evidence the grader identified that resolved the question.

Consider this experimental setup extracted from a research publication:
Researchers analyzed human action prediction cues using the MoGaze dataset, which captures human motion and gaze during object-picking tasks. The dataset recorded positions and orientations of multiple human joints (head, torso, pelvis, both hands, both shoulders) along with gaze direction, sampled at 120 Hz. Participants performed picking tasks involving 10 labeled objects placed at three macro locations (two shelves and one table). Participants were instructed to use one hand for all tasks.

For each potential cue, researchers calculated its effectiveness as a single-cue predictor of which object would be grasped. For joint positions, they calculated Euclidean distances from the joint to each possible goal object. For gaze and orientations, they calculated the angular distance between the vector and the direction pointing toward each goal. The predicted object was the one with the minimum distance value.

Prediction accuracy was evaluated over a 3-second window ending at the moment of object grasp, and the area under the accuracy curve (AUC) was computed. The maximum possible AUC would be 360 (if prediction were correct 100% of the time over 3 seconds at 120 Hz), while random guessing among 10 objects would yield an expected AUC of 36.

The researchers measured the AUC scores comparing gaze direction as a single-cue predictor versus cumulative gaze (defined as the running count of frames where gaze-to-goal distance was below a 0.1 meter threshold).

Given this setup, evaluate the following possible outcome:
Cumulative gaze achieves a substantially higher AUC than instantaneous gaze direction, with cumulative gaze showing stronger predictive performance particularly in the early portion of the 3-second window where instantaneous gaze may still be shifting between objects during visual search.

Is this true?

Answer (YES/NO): NO